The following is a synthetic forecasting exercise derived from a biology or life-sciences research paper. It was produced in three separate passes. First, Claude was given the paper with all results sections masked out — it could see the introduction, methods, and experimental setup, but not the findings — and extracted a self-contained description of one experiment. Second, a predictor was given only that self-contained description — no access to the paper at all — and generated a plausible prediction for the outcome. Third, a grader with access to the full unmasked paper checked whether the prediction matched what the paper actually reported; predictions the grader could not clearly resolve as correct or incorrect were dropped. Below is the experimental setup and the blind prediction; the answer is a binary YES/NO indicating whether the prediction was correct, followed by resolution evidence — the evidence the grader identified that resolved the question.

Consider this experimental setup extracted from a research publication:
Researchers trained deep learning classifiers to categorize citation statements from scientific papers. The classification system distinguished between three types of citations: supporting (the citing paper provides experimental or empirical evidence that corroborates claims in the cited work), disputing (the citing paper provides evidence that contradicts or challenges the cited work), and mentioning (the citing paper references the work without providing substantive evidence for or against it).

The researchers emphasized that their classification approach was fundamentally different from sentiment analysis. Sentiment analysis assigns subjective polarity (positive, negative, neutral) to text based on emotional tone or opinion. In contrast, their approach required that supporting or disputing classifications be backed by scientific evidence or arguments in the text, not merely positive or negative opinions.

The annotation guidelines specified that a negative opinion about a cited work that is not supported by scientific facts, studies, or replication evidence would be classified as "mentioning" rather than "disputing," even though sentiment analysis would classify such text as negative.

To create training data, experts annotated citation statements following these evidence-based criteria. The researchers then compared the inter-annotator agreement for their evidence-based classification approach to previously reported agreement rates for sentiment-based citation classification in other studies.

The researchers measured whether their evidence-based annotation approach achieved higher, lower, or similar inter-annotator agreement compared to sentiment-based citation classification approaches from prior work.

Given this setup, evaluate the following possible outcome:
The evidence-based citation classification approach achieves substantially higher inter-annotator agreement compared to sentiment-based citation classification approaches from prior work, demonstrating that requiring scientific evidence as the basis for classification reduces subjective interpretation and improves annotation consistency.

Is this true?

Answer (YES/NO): YES